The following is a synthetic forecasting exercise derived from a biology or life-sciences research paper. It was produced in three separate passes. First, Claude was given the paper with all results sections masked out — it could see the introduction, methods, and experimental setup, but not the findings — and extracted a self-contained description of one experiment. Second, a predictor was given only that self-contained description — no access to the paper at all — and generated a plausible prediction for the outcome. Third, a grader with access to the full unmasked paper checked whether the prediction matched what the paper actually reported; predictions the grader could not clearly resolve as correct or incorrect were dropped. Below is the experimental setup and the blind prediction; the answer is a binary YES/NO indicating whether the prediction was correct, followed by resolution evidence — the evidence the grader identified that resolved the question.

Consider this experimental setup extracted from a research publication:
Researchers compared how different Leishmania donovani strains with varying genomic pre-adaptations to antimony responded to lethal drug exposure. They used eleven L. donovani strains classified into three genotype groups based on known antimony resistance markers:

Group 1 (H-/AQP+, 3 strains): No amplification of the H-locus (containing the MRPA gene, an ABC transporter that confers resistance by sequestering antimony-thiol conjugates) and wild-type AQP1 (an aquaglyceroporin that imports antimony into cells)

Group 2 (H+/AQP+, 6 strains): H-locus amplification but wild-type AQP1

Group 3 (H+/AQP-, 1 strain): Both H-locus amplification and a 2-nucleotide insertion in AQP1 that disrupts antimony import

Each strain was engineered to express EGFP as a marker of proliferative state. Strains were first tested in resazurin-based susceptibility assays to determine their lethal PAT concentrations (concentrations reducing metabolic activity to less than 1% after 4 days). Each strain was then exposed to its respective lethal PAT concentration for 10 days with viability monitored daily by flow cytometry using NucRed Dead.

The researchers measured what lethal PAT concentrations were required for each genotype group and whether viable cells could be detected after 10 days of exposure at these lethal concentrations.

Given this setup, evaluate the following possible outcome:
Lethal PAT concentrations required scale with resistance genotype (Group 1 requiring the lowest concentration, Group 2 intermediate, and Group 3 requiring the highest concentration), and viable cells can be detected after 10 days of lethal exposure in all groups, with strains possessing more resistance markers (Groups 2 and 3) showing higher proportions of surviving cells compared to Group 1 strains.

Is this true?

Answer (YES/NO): NO